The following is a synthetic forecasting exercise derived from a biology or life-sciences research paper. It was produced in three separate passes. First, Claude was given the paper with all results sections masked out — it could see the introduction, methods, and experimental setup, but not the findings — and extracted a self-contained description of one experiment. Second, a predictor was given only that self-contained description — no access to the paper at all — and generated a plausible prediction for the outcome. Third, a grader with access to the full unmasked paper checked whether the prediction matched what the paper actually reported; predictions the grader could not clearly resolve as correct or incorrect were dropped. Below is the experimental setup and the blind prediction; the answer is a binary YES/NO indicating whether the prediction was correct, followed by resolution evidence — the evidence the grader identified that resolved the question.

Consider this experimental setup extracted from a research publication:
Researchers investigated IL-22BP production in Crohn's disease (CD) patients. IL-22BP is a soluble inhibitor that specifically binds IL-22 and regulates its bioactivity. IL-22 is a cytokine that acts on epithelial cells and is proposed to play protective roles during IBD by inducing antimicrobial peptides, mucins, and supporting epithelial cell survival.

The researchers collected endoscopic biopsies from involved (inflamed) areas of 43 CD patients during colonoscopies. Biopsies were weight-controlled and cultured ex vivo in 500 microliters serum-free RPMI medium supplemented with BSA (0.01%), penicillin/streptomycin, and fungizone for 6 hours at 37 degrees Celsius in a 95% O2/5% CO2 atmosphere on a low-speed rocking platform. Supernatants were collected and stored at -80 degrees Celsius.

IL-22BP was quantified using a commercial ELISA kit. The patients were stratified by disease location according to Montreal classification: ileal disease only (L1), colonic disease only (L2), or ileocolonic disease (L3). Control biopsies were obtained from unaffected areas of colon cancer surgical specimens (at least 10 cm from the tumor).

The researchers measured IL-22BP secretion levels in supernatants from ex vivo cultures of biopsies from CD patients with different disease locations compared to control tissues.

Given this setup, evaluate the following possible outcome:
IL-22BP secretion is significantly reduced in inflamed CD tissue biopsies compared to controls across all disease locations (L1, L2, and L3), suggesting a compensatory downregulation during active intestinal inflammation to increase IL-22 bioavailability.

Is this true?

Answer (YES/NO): NO